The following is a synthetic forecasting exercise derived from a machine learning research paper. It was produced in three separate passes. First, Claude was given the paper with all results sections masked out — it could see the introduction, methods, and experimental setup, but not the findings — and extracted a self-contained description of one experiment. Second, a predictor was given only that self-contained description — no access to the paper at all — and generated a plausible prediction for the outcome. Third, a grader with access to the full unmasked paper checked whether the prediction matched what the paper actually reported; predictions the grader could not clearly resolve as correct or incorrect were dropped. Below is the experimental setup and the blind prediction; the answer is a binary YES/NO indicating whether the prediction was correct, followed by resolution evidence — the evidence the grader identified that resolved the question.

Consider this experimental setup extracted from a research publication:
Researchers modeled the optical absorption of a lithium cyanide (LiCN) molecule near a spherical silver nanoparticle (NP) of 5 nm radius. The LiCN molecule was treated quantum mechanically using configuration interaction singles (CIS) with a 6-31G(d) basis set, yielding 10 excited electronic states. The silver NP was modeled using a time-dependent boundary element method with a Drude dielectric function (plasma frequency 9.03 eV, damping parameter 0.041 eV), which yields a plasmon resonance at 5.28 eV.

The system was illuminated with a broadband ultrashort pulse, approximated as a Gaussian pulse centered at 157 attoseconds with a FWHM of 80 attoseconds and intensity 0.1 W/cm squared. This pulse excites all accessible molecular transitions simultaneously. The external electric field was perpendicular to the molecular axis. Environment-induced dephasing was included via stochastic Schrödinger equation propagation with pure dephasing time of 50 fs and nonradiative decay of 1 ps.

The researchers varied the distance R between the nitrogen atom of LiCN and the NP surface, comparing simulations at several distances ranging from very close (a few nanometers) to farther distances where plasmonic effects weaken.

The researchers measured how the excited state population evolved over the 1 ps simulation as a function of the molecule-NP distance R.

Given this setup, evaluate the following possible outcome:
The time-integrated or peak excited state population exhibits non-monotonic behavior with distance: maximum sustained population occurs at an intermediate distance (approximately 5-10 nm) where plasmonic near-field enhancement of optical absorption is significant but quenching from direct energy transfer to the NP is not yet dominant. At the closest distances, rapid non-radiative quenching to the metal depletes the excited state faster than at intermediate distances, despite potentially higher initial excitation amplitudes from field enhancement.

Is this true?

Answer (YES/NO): NO